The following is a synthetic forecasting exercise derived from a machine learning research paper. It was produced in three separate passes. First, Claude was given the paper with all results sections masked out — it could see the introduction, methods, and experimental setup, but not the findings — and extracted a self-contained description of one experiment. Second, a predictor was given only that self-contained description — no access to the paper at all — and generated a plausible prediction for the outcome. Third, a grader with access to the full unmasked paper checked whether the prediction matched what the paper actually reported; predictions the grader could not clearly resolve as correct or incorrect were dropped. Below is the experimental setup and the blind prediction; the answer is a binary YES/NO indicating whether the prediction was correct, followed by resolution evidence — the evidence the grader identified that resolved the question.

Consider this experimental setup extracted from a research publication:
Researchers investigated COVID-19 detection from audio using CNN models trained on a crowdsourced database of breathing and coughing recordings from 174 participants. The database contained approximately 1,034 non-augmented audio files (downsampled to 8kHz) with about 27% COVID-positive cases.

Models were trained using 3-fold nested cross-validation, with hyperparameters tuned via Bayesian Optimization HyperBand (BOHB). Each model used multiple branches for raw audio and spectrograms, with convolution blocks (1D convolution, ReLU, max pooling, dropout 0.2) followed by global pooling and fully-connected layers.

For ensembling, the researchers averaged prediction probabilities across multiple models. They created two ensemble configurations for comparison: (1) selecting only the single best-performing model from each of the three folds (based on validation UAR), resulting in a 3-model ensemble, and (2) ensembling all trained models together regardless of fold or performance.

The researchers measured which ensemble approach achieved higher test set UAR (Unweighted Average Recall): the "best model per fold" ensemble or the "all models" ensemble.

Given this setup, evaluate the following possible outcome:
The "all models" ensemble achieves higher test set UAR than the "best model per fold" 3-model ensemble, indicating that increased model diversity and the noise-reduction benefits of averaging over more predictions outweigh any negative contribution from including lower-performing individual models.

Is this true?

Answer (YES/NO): NO